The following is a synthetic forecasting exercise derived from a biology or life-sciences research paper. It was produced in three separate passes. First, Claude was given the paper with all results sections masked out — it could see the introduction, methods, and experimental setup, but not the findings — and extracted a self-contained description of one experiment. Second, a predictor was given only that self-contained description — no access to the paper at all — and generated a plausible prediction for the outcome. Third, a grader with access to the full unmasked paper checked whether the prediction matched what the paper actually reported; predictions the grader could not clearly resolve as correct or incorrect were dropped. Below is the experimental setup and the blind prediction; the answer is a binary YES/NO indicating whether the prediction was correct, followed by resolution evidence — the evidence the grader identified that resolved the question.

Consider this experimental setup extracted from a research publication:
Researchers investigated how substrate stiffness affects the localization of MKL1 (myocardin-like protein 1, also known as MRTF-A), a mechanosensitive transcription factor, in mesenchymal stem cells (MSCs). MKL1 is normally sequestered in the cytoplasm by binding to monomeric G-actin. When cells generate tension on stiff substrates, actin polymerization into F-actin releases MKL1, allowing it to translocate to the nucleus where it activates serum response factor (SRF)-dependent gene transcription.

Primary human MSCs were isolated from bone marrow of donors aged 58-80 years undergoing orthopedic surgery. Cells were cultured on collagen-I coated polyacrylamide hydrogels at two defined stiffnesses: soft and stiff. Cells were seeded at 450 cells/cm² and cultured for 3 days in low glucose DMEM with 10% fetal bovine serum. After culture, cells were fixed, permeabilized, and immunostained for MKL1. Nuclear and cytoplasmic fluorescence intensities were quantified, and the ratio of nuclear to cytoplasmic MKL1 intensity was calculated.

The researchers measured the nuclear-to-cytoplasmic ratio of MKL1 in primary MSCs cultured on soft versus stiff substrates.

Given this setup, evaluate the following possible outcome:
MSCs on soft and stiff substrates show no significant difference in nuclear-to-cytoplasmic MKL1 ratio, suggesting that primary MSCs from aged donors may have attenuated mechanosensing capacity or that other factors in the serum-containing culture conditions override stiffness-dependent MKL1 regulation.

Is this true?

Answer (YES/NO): NO